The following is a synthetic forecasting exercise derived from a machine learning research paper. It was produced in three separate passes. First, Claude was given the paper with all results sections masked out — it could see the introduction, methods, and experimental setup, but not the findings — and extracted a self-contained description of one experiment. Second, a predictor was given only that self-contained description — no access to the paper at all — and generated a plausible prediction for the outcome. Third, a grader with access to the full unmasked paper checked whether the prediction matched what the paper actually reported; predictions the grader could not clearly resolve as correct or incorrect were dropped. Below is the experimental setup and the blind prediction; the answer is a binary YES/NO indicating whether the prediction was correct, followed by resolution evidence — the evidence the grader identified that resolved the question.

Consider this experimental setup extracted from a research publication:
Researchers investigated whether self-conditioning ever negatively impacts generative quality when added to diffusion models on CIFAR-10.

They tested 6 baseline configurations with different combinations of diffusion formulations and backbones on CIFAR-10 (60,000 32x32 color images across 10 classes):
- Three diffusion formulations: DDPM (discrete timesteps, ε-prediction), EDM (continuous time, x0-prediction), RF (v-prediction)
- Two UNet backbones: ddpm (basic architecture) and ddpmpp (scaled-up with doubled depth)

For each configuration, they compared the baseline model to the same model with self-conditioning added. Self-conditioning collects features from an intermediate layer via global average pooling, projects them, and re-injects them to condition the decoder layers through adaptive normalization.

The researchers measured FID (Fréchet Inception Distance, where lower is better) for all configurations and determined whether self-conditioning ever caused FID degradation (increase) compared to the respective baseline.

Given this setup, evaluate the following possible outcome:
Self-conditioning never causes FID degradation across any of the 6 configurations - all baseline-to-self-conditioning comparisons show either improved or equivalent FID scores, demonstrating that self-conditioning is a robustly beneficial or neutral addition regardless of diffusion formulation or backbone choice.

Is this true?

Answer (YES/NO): NO